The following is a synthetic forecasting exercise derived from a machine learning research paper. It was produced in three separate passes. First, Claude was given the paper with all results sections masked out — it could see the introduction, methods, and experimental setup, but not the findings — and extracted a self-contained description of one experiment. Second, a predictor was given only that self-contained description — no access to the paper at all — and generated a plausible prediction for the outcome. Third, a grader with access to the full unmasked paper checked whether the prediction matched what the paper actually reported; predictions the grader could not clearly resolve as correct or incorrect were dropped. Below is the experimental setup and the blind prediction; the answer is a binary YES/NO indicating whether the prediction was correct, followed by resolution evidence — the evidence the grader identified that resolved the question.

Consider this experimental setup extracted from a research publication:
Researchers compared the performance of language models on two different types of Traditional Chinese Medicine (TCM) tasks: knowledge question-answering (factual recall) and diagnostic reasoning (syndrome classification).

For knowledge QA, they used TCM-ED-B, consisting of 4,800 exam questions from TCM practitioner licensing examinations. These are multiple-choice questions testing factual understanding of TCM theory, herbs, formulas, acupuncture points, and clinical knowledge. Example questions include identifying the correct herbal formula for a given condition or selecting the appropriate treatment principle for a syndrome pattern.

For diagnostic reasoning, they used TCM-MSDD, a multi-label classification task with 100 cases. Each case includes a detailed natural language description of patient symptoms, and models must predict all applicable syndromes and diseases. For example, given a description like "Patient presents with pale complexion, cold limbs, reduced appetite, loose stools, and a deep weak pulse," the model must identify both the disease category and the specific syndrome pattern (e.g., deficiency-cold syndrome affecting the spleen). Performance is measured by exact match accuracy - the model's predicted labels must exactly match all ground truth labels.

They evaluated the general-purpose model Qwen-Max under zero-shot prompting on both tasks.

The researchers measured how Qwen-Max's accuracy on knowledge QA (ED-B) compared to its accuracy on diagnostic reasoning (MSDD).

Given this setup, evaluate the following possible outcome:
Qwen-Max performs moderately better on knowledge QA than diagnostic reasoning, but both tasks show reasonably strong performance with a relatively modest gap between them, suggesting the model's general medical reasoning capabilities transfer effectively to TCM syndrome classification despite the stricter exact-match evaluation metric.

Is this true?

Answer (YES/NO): NO